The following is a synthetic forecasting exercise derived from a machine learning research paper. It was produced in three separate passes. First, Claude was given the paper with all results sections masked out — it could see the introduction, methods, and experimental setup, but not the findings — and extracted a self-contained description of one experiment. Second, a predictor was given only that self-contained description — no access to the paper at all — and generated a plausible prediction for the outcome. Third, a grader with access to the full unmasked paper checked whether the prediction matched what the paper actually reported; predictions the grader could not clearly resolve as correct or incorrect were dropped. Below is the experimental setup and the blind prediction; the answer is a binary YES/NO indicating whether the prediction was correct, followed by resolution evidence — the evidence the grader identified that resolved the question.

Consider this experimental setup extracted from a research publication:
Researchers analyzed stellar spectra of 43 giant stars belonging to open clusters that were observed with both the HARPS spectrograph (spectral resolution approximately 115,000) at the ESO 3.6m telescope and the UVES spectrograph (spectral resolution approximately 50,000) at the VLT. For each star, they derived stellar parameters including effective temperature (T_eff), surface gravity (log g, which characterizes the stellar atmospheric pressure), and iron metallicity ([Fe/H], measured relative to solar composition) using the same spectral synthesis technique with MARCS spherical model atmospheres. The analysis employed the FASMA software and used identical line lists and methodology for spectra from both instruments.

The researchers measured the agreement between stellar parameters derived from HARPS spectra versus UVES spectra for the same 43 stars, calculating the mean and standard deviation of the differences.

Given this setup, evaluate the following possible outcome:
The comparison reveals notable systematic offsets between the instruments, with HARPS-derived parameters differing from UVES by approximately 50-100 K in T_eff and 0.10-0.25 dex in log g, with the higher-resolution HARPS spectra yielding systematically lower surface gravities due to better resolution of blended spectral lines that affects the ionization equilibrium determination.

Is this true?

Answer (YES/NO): NO